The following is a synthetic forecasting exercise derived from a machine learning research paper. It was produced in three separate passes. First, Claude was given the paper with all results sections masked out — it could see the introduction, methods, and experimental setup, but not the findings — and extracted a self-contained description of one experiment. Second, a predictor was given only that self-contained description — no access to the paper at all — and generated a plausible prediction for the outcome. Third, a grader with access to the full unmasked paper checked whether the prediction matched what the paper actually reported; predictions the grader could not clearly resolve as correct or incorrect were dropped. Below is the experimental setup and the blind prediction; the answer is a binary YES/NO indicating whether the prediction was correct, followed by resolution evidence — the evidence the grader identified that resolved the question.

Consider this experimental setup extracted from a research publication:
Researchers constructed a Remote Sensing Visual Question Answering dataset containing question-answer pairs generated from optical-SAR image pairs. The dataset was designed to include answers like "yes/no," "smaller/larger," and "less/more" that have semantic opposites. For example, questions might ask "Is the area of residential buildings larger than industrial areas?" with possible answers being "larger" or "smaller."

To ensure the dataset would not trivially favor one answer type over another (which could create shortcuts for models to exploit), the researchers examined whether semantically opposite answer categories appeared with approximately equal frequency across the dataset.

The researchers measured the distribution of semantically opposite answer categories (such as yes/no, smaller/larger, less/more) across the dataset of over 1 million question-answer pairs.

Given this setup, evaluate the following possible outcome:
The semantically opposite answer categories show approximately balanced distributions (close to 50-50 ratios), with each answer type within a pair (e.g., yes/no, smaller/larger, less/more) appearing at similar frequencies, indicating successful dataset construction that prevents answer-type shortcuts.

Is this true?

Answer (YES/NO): YES